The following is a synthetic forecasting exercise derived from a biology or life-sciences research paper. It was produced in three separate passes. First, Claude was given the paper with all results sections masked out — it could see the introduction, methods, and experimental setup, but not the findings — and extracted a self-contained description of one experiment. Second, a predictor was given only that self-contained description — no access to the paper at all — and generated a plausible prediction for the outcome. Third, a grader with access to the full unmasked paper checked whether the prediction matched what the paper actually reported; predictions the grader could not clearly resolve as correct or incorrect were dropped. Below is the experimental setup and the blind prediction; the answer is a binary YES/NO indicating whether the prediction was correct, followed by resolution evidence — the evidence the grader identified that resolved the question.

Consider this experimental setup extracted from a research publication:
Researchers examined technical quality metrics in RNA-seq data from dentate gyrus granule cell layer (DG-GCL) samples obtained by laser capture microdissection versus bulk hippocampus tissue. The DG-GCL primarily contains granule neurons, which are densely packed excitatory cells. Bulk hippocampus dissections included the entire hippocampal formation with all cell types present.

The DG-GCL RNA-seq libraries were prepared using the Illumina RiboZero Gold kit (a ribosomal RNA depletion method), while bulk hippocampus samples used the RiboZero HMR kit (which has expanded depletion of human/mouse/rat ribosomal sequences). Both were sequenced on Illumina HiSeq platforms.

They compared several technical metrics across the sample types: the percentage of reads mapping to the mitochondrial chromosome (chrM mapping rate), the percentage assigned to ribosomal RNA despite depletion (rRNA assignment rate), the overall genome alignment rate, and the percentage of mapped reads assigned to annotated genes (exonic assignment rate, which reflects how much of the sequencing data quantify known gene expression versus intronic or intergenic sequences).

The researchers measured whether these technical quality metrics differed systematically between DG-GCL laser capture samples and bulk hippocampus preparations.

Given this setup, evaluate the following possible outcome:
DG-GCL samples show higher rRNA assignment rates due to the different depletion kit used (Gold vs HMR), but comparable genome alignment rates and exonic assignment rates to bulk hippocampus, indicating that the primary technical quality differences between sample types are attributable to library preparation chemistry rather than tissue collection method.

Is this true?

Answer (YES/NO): NO